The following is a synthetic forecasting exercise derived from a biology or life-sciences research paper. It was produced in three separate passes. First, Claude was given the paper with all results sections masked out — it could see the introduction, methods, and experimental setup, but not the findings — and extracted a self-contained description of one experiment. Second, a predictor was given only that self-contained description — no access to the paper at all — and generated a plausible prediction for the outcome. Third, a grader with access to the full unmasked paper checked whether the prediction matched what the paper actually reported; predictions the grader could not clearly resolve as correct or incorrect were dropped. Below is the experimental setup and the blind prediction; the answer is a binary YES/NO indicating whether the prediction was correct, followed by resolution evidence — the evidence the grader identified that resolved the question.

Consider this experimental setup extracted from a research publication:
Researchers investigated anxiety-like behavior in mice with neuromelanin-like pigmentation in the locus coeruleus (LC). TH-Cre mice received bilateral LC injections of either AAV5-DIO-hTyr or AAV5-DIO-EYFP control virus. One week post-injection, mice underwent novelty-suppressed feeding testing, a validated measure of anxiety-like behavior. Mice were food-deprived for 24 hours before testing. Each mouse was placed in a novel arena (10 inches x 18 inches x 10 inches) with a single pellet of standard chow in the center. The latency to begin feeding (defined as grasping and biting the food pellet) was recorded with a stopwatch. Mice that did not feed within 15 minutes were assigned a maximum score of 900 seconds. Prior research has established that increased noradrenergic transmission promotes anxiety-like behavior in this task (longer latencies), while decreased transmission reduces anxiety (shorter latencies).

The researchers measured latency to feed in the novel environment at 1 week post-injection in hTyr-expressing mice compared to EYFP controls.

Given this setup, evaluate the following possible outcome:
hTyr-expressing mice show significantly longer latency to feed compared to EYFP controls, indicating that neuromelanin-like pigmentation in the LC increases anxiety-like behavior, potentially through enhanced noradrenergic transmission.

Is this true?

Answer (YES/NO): YES